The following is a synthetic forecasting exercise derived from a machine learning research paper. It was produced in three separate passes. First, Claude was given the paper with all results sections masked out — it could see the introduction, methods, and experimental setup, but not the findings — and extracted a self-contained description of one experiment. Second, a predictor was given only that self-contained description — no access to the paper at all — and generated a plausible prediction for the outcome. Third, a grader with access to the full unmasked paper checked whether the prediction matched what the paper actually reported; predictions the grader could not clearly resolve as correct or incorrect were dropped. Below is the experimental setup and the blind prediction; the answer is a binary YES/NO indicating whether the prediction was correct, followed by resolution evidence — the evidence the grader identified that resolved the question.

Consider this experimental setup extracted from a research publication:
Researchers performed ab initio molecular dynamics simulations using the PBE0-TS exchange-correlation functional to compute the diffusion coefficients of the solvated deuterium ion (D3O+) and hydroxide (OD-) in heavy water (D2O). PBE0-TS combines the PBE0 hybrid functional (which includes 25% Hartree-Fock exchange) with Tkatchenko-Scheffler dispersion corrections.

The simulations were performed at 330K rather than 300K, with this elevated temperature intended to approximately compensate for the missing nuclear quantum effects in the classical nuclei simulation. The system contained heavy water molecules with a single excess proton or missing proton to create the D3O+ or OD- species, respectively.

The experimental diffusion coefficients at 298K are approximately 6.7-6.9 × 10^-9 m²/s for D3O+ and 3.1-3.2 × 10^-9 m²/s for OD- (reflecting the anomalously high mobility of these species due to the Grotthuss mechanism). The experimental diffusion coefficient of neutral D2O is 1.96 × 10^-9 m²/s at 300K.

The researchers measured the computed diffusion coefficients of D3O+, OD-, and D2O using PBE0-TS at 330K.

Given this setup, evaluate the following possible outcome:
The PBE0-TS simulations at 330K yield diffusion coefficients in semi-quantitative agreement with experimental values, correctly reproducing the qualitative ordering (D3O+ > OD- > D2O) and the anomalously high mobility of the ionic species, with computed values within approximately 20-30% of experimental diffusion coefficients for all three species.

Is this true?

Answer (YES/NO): YES